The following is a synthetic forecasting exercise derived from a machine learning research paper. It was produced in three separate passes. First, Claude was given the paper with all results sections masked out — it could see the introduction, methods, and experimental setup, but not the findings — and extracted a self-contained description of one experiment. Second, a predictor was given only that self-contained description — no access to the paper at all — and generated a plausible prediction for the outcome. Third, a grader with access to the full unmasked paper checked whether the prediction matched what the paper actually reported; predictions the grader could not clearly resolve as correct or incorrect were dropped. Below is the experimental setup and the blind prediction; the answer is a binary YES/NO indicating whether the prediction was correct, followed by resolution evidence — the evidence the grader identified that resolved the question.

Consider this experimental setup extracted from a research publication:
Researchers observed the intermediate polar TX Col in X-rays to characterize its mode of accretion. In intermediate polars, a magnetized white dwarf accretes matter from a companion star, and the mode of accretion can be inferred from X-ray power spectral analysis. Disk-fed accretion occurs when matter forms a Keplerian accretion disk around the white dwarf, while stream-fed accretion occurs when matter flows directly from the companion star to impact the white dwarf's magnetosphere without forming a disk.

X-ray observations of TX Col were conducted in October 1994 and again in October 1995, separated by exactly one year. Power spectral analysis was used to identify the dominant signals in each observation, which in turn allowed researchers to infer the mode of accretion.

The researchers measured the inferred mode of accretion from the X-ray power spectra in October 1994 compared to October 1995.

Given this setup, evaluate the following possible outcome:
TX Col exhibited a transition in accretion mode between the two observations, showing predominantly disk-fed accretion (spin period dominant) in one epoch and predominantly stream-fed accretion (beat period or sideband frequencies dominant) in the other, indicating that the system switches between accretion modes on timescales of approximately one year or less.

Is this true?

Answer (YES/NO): NO